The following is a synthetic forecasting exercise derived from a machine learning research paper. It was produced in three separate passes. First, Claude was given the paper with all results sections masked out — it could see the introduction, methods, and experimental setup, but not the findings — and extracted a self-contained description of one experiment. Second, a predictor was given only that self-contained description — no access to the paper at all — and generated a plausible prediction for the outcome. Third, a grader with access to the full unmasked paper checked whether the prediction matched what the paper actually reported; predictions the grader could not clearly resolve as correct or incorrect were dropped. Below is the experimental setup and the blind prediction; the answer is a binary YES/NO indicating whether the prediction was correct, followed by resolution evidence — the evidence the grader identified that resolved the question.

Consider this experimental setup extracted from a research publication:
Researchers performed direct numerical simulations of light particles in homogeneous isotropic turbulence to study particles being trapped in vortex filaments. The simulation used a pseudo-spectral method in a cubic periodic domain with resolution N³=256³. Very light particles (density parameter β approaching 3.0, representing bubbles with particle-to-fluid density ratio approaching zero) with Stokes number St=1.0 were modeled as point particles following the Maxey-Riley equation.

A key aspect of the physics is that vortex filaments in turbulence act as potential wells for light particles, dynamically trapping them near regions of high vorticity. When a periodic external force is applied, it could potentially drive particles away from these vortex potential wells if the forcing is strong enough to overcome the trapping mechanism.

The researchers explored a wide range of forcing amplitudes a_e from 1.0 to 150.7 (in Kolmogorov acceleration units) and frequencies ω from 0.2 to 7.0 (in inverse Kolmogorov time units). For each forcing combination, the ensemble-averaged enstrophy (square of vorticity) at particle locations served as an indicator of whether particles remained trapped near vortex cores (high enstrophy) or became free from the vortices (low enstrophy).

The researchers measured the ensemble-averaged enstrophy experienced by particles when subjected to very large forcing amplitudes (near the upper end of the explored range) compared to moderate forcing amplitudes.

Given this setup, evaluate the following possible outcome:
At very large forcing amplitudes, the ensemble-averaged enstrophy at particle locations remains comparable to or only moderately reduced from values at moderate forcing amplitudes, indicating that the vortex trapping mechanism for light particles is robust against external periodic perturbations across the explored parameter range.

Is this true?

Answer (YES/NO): NO